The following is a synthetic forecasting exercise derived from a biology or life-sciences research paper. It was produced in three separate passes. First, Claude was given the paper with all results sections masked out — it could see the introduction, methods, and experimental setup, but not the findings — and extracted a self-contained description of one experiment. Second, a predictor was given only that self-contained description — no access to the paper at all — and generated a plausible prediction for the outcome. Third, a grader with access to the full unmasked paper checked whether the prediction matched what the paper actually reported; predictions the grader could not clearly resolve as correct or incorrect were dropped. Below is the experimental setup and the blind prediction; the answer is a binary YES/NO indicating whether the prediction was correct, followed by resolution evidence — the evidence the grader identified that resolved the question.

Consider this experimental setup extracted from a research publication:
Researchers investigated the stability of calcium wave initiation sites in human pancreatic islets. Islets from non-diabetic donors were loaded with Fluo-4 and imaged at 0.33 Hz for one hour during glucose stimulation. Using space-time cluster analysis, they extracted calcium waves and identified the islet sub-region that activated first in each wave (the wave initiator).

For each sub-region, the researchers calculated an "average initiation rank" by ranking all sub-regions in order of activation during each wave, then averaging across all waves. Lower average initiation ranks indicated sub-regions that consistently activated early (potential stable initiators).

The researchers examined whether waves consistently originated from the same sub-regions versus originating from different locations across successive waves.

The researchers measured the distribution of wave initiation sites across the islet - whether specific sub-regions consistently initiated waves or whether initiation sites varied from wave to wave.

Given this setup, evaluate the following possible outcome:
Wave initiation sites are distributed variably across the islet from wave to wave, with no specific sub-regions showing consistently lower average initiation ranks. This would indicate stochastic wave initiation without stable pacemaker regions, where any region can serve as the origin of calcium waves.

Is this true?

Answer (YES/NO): NO